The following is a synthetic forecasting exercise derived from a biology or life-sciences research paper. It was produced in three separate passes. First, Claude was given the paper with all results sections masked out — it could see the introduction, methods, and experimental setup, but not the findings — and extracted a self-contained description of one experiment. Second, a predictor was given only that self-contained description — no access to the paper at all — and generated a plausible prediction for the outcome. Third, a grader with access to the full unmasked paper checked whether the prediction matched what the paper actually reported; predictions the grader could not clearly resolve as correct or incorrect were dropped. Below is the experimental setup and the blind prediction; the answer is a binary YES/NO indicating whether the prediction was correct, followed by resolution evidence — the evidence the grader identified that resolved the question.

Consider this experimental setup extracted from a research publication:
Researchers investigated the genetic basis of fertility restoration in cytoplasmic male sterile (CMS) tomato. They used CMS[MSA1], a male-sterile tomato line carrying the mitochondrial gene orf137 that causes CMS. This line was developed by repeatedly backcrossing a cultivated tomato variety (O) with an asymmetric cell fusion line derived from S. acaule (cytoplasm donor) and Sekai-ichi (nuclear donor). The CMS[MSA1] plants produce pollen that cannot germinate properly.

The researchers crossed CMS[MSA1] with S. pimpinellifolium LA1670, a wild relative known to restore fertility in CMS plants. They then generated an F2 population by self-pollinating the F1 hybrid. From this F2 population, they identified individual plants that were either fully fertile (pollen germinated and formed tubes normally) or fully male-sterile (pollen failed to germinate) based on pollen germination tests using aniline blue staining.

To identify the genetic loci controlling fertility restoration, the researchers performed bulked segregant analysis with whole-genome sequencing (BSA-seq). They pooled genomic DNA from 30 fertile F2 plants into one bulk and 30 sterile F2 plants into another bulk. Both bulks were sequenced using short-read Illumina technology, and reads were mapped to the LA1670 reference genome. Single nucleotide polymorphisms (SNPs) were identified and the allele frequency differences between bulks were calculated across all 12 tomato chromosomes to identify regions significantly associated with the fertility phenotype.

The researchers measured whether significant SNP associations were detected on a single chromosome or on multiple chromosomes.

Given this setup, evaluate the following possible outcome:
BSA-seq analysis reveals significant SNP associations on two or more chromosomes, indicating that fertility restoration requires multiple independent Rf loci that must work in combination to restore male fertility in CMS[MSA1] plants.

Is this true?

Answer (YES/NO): NO